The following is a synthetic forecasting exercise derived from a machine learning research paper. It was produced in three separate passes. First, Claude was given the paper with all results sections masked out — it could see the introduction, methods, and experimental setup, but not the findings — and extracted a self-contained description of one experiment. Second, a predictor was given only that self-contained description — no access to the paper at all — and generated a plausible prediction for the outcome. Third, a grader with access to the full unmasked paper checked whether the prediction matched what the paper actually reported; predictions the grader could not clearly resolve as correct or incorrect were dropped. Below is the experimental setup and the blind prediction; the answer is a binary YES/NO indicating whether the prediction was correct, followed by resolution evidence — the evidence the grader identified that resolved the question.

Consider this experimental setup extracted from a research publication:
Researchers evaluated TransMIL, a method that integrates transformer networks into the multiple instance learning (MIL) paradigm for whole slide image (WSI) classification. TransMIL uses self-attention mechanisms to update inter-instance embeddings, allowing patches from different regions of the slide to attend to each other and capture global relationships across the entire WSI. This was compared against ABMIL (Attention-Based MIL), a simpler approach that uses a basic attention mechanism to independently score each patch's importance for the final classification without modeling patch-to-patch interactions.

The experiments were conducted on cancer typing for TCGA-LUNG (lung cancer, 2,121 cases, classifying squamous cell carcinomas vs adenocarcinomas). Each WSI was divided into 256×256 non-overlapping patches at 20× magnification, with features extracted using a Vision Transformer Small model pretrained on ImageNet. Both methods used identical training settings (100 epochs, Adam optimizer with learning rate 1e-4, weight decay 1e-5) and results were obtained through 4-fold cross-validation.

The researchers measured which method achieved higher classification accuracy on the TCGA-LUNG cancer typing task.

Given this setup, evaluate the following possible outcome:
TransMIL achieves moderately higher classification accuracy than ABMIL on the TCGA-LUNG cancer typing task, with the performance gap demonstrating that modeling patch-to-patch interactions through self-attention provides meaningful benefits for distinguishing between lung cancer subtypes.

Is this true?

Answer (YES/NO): NO